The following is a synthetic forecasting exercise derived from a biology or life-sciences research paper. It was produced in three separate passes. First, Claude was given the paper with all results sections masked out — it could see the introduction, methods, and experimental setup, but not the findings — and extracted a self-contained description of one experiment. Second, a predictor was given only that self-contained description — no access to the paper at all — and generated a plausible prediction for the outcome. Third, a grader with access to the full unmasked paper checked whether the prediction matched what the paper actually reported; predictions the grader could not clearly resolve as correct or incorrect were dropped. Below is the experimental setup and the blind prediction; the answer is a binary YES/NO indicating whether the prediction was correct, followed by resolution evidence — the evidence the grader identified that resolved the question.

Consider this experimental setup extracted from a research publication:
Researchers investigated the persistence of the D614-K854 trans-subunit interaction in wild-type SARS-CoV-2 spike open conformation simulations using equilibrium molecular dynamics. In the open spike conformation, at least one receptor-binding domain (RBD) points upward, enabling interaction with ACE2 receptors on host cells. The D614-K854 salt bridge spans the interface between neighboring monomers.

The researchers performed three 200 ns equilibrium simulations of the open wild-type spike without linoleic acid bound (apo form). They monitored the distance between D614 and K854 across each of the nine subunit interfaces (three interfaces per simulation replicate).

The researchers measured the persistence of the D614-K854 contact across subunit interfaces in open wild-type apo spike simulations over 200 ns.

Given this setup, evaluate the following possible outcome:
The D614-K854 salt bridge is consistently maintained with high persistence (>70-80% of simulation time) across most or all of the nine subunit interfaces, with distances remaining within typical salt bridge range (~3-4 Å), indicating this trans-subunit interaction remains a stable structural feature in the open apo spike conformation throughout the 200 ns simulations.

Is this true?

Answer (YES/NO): YES